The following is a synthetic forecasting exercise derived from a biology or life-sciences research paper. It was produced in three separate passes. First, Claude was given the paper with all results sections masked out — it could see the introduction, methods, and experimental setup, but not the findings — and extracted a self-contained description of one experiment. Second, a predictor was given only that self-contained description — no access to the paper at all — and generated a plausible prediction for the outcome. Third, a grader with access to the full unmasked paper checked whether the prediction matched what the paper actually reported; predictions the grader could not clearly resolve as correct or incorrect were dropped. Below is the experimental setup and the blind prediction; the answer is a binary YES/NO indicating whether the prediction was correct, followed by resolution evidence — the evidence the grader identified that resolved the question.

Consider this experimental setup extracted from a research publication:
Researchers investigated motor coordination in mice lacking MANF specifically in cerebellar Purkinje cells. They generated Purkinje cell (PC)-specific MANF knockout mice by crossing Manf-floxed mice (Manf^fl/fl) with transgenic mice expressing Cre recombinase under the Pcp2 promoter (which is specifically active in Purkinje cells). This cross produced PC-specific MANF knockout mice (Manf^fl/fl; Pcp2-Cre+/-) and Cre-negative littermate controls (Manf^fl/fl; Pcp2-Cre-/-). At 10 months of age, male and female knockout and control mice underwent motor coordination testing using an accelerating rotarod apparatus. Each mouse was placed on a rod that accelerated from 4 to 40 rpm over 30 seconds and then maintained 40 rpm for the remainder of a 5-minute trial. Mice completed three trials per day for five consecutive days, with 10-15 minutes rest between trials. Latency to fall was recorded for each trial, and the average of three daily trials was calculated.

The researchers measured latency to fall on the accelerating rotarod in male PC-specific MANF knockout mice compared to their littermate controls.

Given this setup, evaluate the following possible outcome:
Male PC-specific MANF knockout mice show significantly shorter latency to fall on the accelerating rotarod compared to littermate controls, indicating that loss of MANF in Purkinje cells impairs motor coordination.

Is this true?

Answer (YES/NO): NO